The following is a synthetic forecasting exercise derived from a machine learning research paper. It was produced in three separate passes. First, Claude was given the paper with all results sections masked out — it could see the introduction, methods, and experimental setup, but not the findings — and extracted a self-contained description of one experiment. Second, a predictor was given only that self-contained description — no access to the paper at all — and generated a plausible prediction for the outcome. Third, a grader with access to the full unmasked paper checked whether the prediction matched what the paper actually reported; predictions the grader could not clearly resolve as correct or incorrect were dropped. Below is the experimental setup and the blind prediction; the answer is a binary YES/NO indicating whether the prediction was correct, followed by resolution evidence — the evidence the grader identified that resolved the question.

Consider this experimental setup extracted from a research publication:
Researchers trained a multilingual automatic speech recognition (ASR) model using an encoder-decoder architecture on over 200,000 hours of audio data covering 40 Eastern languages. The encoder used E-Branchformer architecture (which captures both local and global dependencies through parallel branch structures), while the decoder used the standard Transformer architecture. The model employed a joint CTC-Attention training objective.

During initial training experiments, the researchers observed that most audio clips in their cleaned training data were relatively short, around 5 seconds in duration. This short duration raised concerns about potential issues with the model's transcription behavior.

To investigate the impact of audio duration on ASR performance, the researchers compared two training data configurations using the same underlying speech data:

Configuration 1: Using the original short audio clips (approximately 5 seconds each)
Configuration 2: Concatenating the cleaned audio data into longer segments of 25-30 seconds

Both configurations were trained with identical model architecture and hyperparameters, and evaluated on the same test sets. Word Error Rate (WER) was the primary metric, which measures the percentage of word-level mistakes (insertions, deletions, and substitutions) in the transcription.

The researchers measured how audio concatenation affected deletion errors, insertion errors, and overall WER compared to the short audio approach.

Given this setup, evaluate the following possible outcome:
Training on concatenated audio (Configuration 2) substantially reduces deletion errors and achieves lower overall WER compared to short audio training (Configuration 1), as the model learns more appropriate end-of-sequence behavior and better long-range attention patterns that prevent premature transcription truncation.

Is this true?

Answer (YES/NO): YES